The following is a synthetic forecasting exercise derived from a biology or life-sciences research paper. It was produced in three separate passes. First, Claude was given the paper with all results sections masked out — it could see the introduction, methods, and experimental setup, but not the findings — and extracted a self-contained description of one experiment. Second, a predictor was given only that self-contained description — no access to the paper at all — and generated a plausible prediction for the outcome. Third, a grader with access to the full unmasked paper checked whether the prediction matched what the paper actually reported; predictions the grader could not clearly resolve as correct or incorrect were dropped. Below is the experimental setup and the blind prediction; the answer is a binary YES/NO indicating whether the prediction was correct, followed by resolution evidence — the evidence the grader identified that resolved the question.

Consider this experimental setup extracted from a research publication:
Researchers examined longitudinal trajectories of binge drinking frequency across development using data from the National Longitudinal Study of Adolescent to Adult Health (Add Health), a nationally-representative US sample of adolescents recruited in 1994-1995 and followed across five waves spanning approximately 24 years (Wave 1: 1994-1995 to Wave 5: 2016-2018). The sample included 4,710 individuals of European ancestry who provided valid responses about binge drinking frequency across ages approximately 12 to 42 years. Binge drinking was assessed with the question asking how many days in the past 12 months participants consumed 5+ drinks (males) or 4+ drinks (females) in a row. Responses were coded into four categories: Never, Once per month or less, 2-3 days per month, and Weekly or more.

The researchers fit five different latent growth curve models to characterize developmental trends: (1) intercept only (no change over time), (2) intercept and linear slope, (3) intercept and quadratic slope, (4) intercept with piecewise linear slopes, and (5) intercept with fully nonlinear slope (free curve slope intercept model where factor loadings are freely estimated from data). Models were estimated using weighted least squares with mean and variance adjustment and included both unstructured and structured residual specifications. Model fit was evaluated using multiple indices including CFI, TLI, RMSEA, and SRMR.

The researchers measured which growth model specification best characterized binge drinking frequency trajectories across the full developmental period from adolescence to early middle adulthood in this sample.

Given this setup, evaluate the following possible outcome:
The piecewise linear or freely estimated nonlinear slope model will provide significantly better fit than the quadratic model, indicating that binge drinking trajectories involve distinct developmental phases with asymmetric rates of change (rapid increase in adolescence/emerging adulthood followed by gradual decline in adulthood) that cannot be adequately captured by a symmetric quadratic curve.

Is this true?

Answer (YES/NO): YES